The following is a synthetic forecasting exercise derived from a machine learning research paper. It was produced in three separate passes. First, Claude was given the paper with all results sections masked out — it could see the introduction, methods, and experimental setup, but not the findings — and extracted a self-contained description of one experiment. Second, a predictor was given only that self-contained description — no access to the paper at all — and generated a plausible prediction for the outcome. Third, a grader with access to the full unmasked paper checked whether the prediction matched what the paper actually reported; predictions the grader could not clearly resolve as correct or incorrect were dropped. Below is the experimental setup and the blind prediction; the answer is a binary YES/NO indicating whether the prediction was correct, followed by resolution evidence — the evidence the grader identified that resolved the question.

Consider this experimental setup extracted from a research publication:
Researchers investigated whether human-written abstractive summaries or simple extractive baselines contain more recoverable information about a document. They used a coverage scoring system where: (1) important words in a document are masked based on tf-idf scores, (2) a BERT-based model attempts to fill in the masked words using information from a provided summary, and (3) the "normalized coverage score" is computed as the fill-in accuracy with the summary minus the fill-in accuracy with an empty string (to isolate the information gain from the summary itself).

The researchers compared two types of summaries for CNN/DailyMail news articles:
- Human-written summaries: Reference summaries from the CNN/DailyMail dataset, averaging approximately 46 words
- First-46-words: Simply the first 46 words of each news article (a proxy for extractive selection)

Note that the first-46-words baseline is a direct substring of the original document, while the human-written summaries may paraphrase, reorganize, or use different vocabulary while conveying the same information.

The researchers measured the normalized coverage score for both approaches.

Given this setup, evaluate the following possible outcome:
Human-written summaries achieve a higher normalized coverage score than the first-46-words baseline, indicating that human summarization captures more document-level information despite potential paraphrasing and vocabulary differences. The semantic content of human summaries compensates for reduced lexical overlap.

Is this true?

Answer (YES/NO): YES